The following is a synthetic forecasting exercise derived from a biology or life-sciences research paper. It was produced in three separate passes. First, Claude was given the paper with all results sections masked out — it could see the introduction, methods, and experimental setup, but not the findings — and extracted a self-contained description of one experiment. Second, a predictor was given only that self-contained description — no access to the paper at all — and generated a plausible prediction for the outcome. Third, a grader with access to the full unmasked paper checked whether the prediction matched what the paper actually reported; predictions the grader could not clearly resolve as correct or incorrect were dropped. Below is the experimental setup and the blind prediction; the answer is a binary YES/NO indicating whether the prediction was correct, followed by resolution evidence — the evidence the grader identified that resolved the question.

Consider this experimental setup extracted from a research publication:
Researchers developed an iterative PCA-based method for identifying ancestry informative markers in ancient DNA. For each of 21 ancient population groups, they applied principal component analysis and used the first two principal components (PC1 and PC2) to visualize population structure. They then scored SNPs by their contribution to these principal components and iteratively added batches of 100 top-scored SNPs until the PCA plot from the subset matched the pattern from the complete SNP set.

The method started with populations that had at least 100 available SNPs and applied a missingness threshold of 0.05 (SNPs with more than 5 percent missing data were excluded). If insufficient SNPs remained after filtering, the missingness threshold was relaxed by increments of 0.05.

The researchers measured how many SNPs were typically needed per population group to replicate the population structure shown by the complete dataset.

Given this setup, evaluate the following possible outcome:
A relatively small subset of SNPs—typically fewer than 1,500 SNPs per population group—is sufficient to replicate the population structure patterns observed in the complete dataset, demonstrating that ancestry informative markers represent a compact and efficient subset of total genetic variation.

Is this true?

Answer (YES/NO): YES